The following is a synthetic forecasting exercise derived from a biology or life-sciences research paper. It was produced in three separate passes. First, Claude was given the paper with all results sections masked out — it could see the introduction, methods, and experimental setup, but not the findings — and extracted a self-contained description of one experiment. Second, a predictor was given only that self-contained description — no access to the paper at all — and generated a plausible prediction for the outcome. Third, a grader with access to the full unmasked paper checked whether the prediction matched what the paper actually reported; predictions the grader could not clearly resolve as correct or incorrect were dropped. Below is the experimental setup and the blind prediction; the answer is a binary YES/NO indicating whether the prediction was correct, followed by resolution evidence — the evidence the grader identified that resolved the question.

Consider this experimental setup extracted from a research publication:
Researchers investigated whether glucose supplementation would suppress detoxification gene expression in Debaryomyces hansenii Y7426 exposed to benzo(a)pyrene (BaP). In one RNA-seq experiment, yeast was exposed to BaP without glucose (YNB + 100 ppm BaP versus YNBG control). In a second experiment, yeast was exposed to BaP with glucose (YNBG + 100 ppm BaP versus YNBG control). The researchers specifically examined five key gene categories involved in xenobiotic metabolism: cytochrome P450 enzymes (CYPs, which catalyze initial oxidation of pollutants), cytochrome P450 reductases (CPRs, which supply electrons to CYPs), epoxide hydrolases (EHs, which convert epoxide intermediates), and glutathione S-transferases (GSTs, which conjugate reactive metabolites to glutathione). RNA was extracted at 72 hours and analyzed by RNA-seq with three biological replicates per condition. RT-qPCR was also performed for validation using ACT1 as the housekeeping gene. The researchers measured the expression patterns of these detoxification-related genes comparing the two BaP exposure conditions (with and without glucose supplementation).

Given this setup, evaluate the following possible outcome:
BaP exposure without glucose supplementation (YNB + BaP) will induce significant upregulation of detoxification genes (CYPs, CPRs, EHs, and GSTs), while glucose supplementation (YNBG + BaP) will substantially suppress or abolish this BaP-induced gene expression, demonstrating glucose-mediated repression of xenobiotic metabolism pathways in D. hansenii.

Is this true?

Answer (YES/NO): NO